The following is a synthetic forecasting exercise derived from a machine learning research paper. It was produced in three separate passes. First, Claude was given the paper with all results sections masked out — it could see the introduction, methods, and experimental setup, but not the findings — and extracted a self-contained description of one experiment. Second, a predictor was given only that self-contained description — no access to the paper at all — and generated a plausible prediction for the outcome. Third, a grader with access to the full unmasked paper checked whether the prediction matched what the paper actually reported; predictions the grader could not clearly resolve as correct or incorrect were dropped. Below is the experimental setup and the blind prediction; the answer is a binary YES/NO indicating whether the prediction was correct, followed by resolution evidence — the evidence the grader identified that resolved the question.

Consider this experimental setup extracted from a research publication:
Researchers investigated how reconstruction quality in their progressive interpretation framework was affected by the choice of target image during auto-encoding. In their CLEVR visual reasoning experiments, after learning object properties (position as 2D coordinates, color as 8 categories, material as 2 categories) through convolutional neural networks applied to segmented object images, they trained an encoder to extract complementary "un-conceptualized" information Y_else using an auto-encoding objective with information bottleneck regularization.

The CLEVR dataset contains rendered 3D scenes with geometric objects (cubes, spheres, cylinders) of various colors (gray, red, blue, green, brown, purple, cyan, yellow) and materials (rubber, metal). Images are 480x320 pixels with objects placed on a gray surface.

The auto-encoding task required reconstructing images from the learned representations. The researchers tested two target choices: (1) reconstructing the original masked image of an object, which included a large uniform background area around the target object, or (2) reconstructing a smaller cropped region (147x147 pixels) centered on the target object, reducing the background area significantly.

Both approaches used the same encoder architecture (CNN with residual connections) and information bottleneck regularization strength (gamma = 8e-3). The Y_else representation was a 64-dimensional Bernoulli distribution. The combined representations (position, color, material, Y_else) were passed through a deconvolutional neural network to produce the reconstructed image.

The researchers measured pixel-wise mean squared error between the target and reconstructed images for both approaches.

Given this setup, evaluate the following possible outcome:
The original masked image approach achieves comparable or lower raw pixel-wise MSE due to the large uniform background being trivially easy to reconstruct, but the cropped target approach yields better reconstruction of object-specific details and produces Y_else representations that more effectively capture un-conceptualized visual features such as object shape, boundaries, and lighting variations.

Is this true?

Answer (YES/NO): NO